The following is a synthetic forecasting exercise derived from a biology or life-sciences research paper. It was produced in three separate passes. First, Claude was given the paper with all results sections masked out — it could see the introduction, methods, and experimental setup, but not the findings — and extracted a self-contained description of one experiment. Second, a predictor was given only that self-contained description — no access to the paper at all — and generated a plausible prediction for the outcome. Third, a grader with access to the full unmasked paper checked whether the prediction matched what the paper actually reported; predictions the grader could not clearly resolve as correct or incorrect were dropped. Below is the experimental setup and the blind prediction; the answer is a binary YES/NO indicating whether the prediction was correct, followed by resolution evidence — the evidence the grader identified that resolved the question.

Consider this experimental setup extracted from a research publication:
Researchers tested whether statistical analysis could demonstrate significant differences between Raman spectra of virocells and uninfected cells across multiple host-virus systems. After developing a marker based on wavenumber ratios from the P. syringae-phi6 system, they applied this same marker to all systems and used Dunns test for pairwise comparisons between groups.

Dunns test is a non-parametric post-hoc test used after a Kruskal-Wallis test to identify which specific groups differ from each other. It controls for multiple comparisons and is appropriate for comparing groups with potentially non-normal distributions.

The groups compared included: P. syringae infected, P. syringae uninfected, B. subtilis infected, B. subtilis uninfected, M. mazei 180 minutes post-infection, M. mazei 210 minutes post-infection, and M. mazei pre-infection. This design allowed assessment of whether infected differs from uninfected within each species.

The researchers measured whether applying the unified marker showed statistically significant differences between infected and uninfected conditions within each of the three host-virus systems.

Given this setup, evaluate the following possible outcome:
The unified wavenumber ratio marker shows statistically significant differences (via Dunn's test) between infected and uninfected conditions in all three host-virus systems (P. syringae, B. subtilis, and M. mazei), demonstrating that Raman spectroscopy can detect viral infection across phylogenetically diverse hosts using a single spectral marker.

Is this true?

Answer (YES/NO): NO